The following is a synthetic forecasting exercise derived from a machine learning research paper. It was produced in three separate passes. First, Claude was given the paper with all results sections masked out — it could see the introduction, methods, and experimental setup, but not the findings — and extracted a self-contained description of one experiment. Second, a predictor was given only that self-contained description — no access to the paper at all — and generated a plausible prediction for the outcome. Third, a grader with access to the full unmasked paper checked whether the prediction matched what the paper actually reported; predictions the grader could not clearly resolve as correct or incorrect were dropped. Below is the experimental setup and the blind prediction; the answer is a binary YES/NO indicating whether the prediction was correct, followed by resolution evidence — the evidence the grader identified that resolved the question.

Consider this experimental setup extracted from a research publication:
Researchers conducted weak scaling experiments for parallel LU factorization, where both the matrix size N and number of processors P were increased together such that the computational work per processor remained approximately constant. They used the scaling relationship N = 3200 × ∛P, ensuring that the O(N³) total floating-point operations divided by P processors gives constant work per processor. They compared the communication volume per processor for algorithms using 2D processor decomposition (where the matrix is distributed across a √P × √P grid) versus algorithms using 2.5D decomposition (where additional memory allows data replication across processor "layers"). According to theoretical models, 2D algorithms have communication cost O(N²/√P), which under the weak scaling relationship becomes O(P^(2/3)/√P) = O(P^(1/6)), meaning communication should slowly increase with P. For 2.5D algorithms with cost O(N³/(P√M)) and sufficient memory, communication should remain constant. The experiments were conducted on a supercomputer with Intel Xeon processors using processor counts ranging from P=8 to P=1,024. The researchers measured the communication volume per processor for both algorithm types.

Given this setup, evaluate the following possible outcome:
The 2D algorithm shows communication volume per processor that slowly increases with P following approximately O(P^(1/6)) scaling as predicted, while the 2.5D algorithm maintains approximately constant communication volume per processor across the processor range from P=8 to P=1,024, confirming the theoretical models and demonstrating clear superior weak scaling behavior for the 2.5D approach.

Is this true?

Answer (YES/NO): YES